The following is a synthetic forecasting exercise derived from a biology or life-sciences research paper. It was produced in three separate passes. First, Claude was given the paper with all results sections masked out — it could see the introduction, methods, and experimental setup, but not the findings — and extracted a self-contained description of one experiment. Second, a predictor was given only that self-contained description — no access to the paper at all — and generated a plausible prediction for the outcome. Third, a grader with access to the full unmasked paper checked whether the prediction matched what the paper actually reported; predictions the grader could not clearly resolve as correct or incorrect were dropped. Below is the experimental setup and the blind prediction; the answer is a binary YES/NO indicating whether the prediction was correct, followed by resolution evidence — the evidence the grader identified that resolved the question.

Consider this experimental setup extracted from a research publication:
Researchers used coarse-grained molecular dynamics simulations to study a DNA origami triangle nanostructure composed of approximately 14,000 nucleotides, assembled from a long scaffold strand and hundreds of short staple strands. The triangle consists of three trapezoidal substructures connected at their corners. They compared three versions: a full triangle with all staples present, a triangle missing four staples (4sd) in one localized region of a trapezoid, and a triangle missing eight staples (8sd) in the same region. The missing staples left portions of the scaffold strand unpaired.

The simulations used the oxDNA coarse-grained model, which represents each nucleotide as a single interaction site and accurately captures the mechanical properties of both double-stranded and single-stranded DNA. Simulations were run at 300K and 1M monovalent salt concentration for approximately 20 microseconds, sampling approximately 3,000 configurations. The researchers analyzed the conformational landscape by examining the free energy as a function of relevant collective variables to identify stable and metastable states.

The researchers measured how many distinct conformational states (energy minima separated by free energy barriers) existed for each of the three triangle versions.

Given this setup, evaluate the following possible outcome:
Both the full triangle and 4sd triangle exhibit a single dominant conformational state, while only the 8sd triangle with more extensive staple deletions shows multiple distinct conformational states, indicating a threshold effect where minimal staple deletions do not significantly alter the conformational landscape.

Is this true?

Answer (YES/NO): NO